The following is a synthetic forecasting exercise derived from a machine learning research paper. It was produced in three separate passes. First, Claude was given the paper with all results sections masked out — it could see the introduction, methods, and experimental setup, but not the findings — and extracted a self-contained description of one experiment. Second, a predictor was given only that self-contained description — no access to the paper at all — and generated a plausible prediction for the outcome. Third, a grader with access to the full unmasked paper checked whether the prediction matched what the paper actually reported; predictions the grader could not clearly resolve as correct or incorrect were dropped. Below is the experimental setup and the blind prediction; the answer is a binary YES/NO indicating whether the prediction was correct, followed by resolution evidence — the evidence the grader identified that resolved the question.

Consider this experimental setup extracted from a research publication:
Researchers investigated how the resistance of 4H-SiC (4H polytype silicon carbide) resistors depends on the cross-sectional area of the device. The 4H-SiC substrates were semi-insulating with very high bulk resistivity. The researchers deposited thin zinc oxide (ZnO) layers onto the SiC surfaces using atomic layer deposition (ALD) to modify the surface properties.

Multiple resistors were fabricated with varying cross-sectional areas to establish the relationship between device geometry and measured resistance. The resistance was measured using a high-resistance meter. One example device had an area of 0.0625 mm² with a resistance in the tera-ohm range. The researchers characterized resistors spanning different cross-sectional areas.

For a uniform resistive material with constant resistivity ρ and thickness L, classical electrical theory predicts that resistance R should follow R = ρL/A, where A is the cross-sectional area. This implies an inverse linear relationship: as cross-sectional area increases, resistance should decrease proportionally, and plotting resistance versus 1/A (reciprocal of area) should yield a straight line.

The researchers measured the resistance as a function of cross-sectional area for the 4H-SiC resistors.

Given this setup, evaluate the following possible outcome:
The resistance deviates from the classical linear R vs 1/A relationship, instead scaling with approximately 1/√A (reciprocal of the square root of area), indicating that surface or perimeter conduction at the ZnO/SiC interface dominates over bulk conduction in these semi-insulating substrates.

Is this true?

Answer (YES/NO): NO